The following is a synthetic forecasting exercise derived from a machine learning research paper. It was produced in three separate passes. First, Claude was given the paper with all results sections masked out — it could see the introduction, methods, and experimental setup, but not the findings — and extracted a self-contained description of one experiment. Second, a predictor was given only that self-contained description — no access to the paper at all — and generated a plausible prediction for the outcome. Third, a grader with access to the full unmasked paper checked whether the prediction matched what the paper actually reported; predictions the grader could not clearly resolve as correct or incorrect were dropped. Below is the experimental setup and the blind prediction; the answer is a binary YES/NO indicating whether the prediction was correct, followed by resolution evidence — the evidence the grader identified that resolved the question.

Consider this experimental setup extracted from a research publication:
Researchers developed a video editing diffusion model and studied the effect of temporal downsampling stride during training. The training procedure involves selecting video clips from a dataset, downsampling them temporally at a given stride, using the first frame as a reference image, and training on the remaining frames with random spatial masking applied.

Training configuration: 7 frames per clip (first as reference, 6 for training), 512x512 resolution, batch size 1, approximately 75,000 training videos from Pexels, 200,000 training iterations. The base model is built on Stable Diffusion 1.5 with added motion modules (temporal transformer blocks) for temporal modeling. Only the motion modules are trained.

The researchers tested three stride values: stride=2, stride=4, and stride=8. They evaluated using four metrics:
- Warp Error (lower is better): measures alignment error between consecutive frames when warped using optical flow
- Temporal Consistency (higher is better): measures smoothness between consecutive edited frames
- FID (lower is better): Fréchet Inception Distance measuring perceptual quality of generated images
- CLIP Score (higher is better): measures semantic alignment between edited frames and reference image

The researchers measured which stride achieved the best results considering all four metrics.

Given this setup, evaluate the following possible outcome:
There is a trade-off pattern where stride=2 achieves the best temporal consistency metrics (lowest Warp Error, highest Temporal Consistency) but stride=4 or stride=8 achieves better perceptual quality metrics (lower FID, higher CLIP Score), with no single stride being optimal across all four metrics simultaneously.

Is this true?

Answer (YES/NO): NO